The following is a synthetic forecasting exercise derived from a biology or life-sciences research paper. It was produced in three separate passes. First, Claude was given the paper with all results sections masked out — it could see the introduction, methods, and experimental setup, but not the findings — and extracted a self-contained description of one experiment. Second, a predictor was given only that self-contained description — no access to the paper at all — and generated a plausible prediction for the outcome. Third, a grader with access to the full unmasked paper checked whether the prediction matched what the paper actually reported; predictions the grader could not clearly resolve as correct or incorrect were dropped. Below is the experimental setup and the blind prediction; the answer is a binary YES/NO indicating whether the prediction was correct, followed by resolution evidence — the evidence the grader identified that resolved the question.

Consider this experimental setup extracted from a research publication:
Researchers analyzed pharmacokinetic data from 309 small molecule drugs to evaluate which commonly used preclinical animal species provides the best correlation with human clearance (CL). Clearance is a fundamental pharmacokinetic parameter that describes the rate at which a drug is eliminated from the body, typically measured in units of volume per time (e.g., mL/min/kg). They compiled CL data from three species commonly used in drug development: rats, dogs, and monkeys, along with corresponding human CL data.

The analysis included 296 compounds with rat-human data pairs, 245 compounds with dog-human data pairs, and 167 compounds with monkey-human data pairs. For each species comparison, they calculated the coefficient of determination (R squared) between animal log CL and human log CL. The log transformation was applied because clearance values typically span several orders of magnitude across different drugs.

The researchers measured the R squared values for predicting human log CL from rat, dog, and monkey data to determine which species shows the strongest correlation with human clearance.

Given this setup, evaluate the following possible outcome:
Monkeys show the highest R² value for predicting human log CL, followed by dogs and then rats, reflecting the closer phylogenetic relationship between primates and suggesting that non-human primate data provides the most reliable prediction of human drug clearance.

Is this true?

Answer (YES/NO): NO